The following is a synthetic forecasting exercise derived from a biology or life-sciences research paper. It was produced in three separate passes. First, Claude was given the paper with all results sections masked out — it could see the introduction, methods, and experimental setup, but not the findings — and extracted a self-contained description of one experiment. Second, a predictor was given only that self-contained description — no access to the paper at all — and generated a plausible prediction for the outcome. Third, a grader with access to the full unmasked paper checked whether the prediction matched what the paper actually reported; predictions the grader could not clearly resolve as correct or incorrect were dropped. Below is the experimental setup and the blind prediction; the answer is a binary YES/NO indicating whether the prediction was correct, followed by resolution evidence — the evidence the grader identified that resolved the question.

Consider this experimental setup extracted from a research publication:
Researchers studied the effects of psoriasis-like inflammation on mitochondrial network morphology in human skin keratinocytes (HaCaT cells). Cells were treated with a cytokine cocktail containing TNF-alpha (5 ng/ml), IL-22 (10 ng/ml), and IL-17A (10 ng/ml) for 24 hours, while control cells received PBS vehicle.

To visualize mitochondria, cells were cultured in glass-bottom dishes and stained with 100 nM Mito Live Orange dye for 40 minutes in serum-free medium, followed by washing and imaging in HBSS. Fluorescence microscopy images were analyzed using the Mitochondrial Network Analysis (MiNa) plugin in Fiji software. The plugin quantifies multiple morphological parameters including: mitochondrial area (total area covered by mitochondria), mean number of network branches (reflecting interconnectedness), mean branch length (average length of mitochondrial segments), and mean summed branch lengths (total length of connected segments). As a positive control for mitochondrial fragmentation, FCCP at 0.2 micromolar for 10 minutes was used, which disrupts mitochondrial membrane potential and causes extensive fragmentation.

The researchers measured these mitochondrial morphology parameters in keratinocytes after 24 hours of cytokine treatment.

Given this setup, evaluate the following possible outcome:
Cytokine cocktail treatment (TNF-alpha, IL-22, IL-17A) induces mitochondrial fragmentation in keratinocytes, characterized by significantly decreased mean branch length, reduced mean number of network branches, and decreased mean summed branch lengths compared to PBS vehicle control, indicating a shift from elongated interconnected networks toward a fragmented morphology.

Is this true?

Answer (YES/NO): NO